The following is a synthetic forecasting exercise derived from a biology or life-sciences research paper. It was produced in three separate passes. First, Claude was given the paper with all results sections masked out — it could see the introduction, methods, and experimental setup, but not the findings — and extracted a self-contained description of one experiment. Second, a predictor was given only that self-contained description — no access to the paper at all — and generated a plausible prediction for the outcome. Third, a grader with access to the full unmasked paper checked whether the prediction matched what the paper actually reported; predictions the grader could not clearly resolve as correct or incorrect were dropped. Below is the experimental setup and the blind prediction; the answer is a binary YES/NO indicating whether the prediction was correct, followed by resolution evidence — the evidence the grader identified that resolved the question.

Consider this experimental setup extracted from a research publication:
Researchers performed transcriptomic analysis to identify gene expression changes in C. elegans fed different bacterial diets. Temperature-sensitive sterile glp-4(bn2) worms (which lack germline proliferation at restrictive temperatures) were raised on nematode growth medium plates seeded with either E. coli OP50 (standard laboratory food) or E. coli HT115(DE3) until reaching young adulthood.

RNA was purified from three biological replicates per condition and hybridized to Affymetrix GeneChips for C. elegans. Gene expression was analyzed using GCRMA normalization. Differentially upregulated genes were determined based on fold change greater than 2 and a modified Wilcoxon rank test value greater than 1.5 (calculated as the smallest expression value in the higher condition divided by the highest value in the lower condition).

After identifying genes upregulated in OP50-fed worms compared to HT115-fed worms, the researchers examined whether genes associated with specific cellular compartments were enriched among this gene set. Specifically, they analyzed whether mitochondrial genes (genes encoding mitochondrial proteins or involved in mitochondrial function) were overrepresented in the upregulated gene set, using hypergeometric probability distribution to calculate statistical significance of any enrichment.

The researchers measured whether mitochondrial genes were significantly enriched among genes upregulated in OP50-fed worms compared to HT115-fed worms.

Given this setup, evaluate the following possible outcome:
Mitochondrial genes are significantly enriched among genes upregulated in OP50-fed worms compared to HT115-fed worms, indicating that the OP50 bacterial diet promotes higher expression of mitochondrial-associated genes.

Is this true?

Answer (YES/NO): YES